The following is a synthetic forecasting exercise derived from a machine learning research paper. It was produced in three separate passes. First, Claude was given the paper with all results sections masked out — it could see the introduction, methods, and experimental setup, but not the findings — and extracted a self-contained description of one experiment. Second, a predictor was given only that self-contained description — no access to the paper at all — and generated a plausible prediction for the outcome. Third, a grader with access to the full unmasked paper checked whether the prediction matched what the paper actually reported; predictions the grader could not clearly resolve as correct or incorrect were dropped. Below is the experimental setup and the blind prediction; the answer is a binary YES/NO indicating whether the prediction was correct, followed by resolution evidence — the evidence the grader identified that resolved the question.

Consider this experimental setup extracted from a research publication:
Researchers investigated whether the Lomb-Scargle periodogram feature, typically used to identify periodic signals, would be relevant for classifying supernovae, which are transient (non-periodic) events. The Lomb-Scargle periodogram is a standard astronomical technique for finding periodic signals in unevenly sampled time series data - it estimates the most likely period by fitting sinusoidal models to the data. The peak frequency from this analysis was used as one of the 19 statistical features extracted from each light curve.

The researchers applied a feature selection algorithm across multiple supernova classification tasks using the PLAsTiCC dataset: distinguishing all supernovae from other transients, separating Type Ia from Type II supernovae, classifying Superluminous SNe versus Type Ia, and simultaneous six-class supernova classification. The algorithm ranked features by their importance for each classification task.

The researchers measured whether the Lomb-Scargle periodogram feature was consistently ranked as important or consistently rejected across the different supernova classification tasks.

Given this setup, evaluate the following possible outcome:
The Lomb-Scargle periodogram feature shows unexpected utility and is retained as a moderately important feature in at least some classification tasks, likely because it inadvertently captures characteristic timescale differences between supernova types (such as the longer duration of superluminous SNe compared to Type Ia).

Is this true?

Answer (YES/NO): NO